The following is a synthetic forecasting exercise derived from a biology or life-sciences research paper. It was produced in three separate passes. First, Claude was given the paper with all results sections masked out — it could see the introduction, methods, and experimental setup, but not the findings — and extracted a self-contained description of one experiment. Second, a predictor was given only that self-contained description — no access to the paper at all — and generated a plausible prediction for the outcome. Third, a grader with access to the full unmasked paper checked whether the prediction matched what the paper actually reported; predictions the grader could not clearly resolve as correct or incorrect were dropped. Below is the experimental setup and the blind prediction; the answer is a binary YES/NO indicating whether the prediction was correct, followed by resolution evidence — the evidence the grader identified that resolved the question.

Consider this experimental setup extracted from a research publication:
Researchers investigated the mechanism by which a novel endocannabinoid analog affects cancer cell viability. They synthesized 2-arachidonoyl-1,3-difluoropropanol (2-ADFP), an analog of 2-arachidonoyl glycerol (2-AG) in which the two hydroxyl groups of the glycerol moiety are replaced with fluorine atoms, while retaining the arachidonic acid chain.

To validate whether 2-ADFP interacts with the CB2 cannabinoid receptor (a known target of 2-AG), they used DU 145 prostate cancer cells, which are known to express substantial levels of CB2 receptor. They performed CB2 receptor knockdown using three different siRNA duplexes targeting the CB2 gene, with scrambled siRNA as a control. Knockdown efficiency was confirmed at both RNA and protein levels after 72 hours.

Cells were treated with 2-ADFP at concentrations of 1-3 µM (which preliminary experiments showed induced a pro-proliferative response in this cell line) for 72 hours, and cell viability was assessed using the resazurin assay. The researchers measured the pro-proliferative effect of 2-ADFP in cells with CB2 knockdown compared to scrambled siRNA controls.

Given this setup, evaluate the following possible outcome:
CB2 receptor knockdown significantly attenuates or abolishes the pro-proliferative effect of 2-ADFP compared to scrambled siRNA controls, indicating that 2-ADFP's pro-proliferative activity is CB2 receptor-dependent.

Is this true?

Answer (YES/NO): YES